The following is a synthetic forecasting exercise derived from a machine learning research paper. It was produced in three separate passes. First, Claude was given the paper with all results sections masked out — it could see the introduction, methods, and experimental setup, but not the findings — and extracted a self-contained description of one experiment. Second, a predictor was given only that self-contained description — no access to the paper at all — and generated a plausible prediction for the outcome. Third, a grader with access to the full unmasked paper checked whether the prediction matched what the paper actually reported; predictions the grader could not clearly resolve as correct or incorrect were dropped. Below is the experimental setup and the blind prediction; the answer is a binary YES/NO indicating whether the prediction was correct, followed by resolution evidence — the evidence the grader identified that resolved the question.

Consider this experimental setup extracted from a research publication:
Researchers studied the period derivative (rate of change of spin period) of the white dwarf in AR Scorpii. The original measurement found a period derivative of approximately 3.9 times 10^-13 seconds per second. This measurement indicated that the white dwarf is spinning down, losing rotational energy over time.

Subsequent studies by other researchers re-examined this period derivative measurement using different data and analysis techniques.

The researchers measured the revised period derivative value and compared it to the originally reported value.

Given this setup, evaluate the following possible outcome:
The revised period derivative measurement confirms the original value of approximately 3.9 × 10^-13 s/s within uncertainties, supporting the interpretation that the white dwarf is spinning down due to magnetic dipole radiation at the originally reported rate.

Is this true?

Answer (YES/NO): NO